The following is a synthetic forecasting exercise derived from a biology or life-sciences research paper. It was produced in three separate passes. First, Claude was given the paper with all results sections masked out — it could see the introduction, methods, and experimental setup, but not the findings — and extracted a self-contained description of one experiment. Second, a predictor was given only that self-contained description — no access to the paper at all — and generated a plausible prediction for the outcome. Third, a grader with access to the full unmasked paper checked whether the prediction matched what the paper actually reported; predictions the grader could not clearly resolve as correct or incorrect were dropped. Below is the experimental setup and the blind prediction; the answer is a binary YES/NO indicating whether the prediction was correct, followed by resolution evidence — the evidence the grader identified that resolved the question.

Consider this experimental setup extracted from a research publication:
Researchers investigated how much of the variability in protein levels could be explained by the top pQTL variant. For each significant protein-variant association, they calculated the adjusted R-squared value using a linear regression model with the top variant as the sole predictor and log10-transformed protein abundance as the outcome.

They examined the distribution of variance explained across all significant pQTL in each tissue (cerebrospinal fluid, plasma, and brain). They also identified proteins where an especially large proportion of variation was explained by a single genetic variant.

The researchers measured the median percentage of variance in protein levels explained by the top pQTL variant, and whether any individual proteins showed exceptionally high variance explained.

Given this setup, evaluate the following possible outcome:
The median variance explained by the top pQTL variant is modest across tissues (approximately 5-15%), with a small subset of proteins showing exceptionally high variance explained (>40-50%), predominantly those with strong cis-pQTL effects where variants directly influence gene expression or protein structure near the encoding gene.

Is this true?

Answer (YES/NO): YES